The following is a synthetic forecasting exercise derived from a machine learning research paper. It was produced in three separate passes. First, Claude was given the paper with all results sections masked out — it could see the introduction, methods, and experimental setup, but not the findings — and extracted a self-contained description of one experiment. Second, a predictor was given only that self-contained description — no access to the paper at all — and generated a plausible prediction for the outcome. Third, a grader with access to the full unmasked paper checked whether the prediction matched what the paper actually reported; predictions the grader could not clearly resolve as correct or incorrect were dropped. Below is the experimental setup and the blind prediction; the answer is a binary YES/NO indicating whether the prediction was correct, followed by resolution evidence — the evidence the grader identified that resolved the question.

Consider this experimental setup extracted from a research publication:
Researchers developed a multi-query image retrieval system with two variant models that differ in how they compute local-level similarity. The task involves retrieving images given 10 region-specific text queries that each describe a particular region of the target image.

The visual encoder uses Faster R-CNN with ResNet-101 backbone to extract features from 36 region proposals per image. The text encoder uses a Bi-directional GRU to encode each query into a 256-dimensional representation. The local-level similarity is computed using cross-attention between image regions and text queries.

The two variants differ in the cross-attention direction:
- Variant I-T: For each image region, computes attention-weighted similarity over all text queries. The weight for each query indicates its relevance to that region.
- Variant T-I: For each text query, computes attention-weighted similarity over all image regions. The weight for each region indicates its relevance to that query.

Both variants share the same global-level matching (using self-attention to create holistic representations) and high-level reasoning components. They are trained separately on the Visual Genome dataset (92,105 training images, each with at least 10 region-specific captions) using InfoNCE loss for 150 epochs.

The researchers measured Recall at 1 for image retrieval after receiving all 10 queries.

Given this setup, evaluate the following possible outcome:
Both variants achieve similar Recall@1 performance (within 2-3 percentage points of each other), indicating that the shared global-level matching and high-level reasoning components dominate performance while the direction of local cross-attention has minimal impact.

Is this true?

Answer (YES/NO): NO